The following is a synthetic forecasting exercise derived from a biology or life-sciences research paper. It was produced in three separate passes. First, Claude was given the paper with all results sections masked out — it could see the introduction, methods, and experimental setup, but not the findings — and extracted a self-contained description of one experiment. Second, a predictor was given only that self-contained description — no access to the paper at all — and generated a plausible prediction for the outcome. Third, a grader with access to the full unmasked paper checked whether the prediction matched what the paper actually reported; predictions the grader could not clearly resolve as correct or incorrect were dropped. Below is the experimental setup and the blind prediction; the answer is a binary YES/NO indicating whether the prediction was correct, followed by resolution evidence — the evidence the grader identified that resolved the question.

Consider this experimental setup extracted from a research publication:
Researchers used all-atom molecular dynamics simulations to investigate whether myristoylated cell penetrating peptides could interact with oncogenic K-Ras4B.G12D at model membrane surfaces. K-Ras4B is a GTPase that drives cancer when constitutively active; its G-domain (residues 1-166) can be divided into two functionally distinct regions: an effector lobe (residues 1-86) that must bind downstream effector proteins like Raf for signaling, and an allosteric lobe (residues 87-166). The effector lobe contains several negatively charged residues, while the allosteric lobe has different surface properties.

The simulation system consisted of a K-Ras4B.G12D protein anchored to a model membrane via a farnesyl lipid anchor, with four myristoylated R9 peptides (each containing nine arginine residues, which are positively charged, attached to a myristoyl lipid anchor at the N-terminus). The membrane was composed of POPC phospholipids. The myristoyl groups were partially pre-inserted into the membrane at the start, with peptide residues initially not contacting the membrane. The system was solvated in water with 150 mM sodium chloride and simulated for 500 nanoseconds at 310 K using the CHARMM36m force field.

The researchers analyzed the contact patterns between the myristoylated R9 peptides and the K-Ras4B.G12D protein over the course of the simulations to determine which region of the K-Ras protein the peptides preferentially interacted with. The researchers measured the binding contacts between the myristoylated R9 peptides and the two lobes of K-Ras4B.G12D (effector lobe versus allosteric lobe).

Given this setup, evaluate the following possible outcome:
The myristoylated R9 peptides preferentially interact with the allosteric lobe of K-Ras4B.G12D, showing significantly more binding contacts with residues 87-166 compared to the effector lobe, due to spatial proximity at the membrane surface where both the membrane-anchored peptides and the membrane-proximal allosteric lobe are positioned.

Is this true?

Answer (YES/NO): NO